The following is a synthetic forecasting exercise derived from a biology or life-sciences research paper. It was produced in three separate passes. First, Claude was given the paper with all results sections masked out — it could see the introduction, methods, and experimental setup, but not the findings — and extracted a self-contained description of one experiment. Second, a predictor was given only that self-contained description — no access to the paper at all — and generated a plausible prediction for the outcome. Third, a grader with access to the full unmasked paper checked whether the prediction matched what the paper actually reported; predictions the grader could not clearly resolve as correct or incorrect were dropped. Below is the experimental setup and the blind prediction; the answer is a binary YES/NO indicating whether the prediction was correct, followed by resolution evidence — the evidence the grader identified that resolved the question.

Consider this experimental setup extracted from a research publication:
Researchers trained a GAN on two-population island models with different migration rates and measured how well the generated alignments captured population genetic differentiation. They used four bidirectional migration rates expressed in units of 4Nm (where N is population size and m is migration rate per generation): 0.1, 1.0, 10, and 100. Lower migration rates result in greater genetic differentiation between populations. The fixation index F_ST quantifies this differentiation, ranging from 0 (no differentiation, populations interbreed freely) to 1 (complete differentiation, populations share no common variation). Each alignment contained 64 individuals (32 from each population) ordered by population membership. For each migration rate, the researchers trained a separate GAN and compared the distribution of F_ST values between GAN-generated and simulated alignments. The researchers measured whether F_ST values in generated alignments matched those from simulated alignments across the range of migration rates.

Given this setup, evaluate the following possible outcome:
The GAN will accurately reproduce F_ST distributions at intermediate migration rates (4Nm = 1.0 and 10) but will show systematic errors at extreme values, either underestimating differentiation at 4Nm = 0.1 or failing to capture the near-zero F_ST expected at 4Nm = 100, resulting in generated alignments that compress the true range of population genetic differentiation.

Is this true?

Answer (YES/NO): NO